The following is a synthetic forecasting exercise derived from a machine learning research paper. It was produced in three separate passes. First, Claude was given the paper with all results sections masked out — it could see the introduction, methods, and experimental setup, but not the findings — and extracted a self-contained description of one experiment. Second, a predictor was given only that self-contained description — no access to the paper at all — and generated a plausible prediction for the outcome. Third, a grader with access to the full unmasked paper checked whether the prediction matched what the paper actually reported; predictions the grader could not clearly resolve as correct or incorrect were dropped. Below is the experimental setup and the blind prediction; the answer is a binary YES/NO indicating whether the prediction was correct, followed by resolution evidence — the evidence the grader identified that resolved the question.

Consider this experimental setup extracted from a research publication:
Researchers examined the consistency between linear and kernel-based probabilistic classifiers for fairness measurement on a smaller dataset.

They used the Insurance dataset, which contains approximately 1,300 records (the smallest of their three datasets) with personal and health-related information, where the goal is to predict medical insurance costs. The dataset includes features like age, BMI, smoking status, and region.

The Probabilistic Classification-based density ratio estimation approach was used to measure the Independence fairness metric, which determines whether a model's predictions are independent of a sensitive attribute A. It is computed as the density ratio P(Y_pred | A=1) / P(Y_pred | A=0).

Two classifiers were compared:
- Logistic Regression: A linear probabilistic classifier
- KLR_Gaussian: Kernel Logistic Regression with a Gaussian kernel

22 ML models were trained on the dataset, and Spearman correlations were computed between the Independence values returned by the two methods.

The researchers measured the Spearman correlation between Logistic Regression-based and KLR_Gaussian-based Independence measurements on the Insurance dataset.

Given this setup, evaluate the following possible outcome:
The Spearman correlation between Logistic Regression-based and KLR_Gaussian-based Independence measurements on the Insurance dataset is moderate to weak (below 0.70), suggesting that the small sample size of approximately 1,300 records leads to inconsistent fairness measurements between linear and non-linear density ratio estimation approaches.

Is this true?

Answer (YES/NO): NO